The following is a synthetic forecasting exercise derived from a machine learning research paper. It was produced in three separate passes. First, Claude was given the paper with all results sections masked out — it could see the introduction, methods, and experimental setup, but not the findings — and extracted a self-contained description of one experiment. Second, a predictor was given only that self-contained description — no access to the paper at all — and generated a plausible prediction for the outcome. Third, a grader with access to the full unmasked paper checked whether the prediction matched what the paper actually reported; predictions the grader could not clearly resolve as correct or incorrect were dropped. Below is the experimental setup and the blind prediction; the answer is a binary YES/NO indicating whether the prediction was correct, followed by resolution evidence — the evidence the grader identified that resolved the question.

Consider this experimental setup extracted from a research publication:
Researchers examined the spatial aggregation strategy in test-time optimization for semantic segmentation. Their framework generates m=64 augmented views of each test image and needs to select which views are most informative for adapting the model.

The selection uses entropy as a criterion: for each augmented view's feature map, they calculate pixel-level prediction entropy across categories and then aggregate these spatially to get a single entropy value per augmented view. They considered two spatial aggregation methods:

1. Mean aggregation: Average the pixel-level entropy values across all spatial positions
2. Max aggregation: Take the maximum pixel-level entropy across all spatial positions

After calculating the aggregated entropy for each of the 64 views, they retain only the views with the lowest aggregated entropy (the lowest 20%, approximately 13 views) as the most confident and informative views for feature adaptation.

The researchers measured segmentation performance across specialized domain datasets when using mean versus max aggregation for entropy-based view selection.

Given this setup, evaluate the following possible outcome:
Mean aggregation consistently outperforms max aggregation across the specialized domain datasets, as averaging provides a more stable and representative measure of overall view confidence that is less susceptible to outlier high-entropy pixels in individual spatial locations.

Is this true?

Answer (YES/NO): YES